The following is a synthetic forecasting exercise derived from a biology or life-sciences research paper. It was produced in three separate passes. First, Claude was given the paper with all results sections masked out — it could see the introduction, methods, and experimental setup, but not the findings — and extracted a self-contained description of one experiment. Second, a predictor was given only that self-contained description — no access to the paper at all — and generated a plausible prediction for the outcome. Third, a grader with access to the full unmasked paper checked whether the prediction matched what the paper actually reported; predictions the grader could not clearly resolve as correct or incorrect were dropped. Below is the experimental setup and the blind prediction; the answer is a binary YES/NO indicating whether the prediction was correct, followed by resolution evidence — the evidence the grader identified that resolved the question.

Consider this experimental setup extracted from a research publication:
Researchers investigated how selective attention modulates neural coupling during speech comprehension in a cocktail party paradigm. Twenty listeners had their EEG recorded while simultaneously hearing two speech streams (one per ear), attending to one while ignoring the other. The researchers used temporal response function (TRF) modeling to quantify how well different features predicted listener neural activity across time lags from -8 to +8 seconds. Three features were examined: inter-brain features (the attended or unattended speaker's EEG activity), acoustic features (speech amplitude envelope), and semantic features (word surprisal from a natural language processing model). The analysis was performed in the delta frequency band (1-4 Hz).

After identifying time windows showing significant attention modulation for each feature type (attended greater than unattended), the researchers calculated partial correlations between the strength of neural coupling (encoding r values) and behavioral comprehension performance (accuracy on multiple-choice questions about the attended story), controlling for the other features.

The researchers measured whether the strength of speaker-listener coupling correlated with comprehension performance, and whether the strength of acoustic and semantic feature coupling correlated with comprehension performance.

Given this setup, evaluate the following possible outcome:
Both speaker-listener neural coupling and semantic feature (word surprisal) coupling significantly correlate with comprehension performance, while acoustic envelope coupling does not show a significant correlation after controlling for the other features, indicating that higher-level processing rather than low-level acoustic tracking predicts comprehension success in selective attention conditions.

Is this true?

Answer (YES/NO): NO